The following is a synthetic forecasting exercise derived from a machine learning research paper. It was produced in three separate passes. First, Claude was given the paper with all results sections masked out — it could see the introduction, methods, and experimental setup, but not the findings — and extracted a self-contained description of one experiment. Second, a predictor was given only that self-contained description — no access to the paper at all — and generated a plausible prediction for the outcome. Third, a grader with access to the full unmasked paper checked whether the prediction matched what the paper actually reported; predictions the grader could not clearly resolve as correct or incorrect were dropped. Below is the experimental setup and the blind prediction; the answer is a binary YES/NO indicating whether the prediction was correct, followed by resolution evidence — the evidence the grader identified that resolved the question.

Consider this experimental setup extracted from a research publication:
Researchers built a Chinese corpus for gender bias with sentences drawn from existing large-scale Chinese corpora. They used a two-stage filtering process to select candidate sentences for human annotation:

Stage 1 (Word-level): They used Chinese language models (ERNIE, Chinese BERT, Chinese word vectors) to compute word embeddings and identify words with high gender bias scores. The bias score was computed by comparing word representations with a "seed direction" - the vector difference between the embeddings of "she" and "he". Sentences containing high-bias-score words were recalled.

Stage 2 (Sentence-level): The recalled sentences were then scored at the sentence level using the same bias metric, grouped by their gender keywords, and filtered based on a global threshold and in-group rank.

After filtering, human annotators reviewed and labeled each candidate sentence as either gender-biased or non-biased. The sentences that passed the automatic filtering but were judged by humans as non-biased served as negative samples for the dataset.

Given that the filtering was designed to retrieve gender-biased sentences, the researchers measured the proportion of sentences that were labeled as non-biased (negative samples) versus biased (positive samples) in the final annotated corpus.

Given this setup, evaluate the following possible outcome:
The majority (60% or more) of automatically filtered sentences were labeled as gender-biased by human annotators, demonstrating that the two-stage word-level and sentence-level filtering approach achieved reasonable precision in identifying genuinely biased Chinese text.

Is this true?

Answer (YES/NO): NO